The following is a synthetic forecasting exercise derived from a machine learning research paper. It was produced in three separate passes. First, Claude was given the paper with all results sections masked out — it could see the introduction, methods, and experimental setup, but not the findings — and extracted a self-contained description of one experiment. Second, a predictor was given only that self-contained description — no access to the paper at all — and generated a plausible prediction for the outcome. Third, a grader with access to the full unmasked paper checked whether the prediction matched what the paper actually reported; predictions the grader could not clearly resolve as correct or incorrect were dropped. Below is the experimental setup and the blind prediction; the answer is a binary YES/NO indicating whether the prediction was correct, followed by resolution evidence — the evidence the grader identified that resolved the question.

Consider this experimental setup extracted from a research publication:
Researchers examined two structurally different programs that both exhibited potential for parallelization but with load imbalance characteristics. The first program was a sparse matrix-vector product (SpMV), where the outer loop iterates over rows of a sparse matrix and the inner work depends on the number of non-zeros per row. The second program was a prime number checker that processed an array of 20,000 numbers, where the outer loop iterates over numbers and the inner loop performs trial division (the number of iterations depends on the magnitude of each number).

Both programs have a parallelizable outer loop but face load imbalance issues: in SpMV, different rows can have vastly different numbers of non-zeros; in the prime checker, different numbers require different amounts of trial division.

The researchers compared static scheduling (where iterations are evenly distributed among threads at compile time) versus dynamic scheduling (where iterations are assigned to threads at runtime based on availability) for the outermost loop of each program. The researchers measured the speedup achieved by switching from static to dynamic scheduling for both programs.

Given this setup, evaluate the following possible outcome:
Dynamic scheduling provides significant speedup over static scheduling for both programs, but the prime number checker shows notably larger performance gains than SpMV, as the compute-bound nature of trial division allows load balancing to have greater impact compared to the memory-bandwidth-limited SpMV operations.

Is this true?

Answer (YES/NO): NO